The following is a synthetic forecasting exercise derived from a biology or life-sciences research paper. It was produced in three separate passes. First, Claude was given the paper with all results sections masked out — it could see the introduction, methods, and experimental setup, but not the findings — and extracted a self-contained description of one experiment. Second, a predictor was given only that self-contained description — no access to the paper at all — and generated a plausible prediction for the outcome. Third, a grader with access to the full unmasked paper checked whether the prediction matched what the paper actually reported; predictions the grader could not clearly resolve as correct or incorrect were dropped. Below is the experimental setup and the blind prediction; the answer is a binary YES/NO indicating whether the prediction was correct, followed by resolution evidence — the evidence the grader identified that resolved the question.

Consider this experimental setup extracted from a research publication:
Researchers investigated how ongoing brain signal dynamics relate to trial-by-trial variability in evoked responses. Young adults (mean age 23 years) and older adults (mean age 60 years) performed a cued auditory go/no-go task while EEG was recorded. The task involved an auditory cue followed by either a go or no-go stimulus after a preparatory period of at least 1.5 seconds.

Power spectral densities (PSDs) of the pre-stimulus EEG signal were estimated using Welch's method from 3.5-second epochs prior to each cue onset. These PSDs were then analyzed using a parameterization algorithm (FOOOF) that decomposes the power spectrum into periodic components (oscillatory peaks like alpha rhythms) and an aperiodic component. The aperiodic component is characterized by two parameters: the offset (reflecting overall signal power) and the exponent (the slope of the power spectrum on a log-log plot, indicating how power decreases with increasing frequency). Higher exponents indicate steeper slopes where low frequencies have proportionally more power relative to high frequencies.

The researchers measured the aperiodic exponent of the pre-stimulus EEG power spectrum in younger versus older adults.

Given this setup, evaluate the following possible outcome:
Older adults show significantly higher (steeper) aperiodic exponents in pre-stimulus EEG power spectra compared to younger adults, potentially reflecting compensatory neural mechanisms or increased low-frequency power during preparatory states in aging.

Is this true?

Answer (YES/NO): NO